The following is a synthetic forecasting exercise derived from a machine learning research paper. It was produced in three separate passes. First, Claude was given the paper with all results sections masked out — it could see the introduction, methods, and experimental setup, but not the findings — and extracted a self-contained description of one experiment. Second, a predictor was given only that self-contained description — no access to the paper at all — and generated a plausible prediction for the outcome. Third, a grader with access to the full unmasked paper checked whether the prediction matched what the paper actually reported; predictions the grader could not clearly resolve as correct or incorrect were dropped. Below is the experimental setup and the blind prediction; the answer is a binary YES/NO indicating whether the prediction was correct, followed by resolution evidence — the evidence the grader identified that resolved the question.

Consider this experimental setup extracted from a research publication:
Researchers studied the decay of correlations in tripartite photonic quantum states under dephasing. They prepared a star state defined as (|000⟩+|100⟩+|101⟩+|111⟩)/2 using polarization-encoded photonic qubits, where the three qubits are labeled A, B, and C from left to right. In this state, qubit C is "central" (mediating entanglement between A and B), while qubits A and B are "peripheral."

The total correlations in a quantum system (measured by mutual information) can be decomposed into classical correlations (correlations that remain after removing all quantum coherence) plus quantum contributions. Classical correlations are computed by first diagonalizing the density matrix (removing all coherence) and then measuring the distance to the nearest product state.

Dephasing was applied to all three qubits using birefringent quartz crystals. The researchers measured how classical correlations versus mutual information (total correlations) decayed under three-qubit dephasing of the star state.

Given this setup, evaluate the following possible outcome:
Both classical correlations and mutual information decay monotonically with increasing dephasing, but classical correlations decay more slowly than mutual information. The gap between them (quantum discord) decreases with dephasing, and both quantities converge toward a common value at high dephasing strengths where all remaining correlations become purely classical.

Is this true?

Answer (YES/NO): NO